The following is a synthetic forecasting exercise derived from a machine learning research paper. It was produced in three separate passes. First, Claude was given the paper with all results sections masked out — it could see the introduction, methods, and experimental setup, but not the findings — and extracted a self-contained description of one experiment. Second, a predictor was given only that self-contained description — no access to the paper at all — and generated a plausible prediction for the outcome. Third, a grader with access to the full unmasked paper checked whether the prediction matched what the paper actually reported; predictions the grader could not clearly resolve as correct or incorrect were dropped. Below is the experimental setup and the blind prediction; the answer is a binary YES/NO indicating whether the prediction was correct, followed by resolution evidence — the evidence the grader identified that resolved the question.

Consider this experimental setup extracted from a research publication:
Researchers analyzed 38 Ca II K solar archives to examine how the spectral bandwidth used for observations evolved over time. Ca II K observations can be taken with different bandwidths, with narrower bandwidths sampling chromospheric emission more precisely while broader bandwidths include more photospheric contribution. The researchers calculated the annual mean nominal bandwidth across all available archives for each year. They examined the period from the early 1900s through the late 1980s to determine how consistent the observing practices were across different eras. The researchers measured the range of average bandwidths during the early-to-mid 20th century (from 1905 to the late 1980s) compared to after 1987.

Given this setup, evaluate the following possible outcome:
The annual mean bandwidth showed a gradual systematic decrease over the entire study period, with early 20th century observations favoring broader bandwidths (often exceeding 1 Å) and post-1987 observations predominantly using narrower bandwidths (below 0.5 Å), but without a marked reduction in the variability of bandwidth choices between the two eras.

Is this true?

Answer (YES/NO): NO